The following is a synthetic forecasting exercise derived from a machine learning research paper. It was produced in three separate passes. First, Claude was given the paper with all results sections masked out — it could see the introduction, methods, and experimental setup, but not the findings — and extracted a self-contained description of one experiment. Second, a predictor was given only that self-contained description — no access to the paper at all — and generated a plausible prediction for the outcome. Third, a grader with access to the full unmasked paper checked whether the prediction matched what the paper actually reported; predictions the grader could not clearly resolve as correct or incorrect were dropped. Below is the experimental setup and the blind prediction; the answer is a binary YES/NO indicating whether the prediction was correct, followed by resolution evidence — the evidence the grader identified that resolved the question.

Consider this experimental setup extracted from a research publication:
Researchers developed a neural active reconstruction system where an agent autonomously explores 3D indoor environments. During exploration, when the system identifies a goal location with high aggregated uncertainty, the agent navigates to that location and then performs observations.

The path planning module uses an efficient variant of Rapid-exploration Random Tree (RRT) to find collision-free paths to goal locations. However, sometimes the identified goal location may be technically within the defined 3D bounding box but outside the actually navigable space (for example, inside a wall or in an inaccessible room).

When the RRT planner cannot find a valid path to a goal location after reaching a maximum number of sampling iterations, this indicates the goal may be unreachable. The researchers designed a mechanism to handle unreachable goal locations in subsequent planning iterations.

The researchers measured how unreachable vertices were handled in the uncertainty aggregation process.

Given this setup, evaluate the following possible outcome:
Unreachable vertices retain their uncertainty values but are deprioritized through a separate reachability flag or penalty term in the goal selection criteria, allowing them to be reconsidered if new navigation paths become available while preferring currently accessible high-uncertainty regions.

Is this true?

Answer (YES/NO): NO